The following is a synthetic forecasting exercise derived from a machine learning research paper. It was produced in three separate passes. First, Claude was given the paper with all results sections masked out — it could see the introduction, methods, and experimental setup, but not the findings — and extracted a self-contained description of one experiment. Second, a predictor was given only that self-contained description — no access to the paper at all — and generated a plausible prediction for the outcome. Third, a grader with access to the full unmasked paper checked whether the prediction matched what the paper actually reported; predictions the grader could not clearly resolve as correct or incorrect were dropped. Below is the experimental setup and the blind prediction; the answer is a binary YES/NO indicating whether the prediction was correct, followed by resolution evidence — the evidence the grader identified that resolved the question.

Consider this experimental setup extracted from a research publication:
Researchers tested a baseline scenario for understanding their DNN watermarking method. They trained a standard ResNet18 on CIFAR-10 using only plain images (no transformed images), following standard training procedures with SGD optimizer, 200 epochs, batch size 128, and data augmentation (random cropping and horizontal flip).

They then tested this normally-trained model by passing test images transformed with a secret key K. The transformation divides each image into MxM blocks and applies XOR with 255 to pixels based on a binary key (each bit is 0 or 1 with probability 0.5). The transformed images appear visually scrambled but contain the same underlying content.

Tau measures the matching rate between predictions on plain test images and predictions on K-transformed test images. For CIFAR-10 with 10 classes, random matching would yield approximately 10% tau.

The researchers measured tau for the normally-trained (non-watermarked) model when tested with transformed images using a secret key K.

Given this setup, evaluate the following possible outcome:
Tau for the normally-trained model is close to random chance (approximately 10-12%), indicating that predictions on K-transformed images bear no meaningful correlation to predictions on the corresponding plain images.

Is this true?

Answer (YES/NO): YES